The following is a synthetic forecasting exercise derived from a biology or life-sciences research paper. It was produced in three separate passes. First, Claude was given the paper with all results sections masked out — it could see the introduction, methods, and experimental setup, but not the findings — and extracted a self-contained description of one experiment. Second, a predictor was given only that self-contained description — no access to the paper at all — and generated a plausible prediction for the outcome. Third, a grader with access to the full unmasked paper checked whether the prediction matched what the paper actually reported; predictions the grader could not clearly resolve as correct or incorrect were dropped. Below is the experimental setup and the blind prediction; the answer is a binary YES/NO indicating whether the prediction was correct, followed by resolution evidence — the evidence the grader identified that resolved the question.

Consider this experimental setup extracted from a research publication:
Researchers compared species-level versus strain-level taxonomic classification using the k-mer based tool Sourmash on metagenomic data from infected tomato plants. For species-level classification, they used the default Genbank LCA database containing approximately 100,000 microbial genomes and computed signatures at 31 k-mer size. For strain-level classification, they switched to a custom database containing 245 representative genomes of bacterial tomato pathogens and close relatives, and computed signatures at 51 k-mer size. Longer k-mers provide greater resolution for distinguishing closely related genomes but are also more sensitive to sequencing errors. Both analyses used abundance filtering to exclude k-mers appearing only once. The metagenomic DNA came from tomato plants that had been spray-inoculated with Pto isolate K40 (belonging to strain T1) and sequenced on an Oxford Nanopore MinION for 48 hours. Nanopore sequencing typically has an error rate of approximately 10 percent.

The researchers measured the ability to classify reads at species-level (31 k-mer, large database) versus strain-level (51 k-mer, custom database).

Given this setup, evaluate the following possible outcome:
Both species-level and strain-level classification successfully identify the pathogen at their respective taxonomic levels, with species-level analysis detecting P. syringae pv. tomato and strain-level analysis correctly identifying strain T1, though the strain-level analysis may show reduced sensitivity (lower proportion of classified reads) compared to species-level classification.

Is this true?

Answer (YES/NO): NO